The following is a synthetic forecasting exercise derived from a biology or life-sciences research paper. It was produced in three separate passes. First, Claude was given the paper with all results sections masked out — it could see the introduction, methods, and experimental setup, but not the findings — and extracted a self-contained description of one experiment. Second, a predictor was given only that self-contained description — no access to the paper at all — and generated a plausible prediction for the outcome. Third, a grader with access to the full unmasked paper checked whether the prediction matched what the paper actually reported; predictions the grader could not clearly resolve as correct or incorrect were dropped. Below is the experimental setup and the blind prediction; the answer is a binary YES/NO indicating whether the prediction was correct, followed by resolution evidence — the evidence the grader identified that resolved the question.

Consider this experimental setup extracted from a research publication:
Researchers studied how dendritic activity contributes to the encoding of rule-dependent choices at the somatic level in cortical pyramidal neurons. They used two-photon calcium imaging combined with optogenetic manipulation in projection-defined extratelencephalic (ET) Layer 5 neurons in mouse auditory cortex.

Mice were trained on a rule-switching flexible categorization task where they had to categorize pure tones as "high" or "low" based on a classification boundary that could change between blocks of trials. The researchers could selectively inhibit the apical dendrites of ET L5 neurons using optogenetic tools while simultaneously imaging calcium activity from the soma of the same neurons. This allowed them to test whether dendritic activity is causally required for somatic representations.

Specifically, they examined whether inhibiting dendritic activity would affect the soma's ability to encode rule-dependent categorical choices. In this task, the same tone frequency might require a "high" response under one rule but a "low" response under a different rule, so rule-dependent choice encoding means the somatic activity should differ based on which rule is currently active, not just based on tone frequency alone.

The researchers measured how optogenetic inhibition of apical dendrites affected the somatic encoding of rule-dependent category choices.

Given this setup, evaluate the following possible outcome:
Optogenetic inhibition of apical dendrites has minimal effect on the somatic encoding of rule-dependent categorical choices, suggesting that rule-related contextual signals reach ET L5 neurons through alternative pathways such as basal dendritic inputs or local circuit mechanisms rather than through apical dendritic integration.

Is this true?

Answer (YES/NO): NO